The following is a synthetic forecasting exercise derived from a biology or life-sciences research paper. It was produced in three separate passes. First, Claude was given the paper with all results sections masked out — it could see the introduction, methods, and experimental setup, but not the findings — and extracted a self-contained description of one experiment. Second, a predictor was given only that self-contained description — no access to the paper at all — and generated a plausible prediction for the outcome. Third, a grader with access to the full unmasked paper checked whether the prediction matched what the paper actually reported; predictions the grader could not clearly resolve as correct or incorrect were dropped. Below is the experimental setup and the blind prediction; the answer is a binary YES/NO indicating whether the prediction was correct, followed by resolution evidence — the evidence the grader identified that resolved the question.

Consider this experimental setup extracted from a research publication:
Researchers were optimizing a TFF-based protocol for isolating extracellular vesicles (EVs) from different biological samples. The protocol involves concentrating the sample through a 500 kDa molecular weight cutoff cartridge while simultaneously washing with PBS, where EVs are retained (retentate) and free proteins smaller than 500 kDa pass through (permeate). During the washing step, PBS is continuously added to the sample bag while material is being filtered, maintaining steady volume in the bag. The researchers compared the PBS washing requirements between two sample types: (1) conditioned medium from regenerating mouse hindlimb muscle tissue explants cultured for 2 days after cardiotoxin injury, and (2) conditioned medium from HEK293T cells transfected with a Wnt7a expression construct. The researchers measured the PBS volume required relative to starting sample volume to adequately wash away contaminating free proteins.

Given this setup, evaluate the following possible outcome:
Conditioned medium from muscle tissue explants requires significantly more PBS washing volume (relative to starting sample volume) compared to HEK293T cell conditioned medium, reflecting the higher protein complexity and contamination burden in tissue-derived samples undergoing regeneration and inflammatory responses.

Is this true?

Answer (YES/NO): YES